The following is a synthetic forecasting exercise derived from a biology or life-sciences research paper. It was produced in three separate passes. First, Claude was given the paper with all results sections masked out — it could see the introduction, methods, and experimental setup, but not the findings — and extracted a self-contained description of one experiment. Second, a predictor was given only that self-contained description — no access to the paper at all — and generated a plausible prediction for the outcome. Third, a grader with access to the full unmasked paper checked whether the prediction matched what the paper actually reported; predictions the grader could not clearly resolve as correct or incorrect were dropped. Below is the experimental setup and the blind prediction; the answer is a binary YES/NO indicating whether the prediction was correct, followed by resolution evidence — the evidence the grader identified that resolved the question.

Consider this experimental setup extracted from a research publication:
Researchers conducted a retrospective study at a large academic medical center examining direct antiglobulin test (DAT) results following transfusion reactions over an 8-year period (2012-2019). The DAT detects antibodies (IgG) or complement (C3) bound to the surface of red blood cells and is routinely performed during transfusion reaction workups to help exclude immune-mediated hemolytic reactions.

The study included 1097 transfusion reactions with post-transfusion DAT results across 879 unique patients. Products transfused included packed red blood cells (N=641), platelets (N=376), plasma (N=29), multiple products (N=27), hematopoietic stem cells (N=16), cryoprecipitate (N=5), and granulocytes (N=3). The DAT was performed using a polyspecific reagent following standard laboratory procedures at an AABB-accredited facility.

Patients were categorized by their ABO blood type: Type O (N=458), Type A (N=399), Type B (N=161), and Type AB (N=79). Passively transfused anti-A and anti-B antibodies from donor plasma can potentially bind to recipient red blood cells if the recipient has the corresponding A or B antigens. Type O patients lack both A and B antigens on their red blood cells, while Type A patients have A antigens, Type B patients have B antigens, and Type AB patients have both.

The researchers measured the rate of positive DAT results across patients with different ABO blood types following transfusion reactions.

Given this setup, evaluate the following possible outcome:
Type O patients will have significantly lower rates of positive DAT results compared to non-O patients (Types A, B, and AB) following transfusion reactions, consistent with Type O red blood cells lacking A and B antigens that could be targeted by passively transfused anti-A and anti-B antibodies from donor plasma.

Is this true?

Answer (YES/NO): YES